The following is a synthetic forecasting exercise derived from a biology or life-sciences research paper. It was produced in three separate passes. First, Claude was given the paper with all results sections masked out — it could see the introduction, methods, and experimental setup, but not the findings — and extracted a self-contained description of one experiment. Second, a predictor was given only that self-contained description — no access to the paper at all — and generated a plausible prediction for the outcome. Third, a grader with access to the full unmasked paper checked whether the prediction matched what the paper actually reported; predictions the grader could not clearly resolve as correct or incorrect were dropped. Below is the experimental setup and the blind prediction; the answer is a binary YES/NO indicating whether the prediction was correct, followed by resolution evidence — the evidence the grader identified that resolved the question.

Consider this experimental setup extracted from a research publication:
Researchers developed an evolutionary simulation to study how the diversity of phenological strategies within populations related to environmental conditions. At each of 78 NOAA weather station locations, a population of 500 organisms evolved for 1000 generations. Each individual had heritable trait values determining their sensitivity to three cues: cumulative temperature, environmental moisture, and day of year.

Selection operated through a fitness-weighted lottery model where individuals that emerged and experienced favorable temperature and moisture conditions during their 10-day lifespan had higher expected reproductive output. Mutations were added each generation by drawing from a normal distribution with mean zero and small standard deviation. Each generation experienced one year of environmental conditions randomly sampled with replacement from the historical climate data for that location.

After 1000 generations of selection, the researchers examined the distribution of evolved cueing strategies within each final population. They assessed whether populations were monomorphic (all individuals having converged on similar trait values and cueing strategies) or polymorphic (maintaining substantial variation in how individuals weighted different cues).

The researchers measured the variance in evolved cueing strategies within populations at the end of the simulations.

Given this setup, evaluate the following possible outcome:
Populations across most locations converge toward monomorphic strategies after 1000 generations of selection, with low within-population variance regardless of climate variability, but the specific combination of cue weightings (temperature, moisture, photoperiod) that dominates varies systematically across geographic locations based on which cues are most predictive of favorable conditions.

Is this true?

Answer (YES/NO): NO